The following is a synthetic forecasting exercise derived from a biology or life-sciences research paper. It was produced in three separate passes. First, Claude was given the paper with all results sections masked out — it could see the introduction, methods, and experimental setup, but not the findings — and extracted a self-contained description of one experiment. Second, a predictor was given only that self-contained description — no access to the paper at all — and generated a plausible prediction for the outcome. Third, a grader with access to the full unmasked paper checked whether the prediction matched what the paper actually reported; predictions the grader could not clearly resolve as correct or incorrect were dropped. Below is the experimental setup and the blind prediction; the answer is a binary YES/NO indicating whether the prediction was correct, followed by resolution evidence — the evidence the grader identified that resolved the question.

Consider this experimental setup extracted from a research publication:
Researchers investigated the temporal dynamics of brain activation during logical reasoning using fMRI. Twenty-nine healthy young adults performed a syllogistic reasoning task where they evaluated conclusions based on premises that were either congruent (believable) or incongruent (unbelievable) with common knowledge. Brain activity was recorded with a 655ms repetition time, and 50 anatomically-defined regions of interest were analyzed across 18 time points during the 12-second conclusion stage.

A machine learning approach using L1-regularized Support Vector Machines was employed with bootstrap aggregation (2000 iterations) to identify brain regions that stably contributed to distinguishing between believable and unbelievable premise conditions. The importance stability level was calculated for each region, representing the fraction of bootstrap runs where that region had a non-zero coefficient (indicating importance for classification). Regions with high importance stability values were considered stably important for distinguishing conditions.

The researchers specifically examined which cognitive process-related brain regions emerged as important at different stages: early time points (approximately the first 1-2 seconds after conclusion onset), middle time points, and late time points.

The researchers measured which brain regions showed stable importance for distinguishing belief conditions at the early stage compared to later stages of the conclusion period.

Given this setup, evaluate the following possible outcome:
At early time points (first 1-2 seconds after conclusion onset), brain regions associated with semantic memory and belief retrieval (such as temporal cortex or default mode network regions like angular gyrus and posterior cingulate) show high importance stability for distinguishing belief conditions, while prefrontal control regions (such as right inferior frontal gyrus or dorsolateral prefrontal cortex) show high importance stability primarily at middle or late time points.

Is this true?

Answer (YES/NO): NO